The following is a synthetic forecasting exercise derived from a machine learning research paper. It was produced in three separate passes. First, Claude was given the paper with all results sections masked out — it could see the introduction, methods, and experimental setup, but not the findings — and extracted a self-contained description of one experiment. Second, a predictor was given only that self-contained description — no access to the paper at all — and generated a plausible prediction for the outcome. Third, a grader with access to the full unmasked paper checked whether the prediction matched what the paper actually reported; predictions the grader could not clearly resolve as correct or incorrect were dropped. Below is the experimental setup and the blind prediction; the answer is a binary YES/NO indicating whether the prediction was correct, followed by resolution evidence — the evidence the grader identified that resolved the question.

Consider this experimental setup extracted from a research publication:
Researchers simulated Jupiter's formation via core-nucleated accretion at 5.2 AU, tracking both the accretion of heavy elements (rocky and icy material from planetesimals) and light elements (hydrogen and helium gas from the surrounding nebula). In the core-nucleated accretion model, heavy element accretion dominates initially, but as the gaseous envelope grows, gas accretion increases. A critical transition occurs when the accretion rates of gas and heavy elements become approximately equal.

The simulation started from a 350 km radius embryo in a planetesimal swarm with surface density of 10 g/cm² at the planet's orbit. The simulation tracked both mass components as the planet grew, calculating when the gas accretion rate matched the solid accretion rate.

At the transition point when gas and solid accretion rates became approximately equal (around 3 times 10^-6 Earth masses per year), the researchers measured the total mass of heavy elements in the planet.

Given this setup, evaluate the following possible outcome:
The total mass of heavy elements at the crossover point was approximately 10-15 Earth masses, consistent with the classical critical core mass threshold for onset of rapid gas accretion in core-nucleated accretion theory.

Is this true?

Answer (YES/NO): NO